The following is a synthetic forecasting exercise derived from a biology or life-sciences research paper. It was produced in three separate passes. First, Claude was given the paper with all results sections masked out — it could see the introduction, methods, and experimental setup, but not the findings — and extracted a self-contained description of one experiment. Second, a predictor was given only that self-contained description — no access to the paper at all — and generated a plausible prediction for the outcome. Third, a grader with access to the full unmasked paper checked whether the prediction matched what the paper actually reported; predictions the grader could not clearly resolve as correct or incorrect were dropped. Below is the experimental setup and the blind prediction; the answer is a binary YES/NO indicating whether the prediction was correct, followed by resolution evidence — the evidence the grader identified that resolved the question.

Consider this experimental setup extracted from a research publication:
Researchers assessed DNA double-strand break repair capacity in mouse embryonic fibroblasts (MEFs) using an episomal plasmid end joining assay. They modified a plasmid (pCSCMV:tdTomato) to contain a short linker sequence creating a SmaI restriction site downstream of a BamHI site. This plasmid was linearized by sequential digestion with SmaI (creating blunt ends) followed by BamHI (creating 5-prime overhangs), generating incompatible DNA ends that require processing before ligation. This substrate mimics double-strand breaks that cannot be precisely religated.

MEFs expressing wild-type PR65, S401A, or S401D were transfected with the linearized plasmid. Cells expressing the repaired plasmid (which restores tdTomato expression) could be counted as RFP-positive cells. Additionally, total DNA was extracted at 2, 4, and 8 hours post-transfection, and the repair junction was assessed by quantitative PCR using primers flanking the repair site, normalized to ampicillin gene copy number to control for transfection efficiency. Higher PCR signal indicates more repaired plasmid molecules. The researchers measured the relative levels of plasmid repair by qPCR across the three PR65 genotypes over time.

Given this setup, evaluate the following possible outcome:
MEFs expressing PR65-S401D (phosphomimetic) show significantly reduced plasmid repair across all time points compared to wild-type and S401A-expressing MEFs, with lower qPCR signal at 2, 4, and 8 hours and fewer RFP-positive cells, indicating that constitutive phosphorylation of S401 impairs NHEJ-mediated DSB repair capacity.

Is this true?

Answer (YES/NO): YES